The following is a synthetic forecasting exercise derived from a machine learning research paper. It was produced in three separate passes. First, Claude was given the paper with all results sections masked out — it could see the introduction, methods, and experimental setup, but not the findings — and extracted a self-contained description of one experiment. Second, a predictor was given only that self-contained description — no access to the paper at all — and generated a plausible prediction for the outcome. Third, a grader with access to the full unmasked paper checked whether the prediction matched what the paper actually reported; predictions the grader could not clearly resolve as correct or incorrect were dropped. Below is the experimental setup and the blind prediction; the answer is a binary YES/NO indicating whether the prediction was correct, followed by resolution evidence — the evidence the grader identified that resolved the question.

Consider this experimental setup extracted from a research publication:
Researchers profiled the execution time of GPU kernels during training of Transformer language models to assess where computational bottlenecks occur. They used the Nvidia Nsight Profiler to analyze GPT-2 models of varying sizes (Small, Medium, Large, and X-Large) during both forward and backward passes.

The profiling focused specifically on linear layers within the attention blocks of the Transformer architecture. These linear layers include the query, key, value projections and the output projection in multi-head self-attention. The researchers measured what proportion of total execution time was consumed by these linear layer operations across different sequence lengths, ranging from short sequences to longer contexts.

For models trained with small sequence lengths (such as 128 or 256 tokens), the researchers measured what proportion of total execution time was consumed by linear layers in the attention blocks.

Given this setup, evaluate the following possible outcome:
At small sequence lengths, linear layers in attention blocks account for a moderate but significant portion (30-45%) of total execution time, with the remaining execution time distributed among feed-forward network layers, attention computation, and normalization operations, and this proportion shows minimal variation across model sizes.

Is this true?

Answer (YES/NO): NO